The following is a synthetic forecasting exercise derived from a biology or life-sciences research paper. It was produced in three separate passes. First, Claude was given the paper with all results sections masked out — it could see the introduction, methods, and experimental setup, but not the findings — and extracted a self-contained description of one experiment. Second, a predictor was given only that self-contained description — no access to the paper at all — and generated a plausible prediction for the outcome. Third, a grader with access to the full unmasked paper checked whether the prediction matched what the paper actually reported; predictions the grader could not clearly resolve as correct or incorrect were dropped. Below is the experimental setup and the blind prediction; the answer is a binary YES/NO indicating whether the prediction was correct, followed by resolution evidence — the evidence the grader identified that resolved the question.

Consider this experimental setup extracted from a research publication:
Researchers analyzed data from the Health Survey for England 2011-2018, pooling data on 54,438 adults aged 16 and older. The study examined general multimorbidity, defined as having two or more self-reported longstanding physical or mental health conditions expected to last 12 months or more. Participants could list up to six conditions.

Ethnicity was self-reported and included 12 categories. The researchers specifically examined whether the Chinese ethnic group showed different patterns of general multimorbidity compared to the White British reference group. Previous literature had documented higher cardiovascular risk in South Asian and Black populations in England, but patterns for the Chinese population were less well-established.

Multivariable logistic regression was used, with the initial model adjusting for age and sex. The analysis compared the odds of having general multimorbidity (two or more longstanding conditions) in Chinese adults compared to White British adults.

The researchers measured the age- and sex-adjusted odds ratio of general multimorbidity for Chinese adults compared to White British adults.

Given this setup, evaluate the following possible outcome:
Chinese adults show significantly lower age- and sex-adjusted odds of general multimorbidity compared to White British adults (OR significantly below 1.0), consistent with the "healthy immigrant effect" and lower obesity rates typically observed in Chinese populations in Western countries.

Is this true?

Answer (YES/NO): YES